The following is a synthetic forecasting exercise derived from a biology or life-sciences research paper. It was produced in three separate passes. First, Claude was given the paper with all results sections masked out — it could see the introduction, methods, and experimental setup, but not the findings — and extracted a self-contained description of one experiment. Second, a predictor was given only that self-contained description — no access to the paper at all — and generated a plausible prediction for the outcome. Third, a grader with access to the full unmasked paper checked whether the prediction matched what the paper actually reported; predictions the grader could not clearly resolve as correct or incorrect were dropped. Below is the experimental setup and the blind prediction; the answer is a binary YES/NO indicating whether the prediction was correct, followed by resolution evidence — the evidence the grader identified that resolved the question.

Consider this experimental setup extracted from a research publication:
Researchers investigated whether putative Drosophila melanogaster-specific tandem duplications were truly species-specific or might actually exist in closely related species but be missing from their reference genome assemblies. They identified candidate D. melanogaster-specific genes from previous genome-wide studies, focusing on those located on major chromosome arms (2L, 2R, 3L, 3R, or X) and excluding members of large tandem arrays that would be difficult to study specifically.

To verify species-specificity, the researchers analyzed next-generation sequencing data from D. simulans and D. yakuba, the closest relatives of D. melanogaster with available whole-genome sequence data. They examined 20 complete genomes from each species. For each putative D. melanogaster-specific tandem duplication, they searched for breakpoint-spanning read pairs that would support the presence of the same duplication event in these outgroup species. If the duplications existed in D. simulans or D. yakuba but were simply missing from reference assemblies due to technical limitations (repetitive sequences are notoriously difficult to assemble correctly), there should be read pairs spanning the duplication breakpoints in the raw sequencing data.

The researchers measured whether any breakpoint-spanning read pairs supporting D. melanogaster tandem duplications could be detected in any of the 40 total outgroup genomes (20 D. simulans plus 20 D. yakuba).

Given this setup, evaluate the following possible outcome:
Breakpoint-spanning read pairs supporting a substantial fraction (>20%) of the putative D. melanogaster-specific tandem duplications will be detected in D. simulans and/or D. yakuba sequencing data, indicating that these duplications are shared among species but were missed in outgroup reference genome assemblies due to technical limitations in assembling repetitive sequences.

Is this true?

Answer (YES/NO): NO